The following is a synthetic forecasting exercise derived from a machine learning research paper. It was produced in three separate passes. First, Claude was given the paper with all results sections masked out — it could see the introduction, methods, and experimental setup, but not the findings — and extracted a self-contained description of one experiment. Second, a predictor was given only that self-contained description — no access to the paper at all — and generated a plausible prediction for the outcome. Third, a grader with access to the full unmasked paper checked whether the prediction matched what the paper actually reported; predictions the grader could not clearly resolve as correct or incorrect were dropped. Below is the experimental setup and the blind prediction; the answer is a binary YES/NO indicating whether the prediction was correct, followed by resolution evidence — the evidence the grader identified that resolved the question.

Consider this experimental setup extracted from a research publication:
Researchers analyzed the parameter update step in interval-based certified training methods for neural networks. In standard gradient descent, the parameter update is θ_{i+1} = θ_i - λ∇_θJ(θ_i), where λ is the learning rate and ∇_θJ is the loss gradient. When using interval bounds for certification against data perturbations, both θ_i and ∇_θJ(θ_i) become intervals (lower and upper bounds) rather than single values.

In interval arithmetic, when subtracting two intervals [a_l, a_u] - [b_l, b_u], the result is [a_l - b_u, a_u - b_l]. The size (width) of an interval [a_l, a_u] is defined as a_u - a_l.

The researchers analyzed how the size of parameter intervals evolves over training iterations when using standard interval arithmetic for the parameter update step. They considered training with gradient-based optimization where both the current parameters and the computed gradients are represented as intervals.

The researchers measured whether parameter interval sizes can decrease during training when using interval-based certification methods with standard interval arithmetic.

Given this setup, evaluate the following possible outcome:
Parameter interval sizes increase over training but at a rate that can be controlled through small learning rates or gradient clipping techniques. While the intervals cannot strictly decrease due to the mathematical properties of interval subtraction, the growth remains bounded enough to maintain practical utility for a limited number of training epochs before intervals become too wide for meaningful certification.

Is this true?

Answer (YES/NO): NO